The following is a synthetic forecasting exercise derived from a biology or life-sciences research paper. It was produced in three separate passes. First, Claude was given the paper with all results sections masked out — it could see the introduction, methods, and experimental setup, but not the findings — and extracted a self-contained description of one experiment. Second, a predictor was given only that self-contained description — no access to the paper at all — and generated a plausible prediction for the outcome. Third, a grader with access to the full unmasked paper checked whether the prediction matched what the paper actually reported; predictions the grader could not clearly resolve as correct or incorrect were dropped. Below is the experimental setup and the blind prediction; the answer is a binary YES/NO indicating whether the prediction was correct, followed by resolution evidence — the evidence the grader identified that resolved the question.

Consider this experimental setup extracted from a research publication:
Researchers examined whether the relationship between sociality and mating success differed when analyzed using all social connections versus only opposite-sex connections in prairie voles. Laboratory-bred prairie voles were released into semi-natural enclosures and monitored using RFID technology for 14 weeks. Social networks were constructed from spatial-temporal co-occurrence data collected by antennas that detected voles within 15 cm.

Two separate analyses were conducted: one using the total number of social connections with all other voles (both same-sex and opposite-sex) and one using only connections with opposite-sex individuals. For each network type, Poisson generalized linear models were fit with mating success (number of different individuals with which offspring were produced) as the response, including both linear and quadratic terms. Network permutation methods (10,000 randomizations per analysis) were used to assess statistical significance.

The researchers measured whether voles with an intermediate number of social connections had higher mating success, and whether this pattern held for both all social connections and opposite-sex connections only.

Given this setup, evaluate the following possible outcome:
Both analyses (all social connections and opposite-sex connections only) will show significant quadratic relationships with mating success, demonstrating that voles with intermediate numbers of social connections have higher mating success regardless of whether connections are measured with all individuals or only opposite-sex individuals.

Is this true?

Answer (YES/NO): YES